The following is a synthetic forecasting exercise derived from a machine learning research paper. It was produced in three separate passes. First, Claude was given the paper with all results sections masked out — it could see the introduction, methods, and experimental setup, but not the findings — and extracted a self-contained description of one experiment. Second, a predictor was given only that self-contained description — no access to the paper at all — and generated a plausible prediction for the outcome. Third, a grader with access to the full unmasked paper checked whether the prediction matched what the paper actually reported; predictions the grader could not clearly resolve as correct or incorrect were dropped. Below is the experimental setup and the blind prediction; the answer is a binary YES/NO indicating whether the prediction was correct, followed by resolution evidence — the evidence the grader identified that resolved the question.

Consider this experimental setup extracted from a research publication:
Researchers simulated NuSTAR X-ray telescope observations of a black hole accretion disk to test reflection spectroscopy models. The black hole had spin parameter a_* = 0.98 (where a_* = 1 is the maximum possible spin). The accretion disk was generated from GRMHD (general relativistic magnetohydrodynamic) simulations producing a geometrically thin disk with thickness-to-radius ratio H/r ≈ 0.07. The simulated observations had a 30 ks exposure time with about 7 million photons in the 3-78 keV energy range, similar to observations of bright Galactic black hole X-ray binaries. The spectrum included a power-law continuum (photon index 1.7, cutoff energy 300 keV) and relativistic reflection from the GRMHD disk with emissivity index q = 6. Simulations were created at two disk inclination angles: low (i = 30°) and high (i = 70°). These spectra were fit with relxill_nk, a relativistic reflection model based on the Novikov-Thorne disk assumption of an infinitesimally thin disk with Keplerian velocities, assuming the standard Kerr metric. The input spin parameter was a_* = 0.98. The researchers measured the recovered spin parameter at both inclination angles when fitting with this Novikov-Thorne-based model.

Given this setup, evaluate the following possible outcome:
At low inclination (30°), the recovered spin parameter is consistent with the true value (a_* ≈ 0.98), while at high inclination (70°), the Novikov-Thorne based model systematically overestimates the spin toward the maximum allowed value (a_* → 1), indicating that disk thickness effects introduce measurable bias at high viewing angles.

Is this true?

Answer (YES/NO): NO